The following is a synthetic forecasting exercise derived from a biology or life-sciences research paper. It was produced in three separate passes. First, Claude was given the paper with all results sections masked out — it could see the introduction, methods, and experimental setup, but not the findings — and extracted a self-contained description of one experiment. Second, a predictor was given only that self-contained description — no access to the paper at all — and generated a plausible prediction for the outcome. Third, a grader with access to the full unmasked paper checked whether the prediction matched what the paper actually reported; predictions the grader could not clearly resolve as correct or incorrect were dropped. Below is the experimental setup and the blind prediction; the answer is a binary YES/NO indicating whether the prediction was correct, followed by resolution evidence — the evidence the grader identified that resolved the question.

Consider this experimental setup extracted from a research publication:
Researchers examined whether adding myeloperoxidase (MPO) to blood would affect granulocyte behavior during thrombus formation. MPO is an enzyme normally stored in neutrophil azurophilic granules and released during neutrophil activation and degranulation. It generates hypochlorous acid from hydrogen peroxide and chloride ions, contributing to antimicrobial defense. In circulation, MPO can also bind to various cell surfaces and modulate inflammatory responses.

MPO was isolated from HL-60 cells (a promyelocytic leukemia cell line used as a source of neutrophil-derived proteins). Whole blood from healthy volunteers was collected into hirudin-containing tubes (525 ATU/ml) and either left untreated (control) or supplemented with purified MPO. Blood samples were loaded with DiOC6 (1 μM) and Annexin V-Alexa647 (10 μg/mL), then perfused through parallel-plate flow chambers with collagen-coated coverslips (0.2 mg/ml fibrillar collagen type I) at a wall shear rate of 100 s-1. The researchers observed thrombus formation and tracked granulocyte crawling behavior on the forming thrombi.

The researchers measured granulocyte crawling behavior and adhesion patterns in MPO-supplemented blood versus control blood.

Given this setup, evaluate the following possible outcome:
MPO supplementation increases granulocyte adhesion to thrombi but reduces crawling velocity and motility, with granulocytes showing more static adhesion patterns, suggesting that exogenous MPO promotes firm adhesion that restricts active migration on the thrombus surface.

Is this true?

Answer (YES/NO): NO